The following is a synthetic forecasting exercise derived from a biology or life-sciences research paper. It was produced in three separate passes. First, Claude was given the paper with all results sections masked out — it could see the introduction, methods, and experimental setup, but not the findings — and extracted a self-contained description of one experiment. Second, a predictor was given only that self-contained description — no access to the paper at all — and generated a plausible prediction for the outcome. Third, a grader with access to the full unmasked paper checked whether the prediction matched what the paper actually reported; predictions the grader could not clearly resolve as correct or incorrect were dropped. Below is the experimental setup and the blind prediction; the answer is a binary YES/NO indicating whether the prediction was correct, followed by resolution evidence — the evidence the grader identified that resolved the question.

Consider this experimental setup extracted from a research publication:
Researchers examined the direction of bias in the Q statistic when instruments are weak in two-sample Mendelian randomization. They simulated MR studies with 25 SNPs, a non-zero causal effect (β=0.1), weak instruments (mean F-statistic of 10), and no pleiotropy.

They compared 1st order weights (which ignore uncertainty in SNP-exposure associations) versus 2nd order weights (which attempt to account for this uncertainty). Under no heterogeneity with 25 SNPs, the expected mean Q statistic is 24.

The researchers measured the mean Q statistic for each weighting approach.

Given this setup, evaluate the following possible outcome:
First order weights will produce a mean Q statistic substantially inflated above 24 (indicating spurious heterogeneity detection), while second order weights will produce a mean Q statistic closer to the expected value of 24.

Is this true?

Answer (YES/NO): NO